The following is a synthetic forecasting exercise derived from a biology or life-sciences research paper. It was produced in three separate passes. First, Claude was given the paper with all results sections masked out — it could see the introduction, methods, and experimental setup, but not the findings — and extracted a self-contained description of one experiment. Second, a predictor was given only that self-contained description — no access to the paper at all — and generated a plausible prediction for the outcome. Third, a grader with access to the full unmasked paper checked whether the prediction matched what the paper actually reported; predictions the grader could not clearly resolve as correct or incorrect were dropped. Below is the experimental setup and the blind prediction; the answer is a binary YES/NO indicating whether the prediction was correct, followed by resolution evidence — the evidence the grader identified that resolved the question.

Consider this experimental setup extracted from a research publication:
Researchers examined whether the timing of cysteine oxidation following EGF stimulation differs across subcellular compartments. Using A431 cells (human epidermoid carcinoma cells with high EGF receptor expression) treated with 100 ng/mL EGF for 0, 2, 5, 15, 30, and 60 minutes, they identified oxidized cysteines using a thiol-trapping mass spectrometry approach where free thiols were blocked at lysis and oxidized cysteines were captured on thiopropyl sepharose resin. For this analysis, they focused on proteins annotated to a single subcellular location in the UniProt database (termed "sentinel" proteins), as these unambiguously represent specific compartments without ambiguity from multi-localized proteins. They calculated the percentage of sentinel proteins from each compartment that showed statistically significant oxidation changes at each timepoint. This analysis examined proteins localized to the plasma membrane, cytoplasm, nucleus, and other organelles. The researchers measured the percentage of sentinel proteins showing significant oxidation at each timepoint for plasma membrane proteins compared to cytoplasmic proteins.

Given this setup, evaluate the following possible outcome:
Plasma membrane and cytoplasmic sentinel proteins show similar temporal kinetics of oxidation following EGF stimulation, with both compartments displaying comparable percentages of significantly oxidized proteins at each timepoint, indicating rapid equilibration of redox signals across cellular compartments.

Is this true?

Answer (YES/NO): NO